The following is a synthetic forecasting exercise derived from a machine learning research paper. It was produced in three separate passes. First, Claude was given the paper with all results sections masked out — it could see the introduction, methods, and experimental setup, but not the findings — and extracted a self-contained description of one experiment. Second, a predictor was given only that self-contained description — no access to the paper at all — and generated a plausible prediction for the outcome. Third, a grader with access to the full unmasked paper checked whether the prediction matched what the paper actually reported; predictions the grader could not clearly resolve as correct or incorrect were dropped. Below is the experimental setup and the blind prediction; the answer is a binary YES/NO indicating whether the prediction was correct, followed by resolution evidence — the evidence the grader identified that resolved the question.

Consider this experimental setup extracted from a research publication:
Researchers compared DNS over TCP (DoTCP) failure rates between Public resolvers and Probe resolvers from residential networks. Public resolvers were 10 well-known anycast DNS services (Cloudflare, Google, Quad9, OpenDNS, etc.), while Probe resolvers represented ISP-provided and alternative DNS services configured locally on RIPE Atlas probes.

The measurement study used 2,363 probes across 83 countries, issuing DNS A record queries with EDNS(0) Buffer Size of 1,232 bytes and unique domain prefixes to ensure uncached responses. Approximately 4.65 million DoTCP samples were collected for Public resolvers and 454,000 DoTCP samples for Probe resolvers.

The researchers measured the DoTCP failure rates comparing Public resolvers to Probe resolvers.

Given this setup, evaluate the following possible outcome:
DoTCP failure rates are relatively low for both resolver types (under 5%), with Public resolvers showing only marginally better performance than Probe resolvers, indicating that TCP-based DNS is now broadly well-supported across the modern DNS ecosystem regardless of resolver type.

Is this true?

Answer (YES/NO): NO